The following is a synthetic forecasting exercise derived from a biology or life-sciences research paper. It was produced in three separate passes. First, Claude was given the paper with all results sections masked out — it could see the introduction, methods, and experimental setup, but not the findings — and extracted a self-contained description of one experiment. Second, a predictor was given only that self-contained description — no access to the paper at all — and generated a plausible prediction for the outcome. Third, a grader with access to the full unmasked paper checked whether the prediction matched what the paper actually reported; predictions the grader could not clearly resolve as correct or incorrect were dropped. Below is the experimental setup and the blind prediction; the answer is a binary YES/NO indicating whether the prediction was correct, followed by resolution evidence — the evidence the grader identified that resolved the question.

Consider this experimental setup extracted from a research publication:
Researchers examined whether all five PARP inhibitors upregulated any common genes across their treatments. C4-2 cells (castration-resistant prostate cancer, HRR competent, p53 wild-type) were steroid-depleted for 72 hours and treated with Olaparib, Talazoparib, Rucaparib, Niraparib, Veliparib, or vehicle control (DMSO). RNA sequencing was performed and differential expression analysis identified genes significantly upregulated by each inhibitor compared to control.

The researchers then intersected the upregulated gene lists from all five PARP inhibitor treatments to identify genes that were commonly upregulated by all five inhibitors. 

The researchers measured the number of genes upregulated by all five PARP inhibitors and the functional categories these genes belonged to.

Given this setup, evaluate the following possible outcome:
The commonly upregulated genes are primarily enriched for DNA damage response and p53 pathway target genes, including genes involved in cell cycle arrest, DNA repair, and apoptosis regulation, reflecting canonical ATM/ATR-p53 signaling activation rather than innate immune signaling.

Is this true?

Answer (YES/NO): YES